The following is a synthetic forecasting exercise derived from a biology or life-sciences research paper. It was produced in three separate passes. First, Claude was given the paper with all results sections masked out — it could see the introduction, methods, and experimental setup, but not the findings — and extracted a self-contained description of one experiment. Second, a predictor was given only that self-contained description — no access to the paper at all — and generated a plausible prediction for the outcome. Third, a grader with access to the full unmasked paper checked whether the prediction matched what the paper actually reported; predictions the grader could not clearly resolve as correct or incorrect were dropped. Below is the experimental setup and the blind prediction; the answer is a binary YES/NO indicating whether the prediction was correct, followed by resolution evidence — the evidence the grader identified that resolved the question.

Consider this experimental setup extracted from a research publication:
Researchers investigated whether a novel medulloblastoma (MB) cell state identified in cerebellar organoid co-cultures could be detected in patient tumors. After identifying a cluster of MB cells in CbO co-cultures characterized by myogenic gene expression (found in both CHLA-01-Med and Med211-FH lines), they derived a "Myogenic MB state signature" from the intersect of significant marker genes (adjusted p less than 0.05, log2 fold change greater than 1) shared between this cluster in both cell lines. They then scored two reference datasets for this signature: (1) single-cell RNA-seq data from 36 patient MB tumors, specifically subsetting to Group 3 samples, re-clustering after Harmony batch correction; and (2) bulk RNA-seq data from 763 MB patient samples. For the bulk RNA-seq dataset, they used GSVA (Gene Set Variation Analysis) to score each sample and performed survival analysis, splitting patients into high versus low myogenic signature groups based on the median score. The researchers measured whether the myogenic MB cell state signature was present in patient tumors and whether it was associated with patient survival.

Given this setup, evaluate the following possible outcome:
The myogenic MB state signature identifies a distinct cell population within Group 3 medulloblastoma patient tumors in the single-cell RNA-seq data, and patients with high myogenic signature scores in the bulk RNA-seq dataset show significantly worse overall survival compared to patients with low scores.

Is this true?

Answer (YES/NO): YES